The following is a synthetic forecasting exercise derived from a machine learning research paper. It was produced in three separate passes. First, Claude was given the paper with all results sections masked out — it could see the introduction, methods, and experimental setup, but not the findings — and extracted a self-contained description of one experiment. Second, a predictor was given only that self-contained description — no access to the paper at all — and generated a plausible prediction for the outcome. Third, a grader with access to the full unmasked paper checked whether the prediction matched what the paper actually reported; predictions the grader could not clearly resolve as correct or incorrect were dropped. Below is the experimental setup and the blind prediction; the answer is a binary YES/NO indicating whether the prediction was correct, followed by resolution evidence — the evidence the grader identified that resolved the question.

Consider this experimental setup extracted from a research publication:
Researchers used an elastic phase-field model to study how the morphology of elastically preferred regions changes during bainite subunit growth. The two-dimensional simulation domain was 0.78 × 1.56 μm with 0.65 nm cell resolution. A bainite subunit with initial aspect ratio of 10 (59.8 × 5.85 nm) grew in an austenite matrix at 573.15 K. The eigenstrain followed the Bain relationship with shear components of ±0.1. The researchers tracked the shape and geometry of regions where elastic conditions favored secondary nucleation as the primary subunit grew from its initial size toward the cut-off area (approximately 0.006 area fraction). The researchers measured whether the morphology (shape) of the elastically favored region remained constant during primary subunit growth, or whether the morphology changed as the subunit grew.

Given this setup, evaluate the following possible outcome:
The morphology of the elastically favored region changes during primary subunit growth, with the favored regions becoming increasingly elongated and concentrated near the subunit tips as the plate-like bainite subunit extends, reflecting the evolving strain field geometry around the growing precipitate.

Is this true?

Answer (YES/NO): NO